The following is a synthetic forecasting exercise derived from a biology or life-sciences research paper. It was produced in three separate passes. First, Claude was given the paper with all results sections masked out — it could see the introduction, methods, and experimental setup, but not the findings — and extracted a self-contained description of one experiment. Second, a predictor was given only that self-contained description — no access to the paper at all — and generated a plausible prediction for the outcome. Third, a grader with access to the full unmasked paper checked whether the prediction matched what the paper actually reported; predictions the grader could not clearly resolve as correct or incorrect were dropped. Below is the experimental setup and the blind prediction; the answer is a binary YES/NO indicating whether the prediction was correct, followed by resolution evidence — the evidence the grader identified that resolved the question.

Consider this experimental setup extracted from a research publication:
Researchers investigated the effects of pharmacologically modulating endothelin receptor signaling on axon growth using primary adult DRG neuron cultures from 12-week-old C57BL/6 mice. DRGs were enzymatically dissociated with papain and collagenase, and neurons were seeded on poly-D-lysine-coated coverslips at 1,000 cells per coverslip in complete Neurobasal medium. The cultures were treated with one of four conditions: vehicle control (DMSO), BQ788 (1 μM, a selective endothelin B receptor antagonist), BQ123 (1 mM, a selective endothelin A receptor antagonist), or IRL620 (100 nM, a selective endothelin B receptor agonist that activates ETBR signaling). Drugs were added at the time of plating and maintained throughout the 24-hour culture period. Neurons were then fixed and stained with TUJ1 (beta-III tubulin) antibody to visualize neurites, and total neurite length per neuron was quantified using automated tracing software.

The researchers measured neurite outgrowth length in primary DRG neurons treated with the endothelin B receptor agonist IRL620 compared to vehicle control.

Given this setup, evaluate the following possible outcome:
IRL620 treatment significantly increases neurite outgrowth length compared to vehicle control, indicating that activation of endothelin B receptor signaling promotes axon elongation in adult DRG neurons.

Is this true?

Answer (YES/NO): NO